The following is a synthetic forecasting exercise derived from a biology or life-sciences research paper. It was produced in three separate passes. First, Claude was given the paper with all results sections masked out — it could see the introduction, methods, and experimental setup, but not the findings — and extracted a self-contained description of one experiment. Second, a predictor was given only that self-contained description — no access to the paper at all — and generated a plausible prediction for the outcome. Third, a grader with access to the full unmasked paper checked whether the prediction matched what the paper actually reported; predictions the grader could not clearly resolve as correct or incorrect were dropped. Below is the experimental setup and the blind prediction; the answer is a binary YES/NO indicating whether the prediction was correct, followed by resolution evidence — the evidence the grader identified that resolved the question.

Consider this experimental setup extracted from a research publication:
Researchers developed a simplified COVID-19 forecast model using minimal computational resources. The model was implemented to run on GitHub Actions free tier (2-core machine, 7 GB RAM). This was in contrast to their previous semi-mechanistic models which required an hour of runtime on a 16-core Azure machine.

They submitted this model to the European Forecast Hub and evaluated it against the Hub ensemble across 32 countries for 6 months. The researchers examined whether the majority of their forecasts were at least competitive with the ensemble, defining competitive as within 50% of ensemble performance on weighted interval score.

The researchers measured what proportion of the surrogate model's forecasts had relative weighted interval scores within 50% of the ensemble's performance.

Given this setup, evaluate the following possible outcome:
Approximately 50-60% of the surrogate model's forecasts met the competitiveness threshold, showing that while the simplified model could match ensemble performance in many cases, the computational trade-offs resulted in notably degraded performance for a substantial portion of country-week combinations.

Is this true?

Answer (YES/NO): NO